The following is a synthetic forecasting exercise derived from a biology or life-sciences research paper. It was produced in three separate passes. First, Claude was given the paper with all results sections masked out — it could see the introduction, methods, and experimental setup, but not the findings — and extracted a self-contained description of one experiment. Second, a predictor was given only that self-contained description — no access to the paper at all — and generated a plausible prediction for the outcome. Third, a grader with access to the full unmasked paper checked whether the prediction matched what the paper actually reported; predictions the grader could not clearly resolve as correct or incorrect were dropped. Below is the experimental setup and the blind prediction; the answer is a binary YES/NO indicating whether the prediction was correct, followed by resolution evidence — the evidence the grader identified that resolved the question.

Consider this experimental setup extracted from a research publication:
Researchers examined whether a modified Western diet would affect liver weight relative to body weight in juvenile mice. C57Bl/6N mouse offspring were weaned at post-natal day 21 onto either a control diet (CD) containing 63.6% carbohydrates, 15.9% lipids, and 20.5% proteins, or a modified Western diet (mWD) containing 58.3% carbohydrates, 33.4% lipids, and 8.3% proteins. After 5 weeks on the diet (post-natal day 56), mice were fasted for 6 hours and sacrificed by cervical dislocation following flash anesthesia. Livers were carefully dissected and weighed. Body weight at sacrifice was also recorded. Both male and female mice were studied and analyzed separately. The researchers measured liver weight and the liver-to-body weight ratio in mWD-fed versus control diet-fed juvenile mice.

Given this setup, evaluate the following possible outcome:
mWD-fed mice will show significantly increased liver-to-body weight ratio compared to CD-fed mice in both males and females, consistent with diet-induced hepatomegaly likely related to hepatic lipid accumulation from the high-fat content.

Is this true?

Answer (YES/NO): NO